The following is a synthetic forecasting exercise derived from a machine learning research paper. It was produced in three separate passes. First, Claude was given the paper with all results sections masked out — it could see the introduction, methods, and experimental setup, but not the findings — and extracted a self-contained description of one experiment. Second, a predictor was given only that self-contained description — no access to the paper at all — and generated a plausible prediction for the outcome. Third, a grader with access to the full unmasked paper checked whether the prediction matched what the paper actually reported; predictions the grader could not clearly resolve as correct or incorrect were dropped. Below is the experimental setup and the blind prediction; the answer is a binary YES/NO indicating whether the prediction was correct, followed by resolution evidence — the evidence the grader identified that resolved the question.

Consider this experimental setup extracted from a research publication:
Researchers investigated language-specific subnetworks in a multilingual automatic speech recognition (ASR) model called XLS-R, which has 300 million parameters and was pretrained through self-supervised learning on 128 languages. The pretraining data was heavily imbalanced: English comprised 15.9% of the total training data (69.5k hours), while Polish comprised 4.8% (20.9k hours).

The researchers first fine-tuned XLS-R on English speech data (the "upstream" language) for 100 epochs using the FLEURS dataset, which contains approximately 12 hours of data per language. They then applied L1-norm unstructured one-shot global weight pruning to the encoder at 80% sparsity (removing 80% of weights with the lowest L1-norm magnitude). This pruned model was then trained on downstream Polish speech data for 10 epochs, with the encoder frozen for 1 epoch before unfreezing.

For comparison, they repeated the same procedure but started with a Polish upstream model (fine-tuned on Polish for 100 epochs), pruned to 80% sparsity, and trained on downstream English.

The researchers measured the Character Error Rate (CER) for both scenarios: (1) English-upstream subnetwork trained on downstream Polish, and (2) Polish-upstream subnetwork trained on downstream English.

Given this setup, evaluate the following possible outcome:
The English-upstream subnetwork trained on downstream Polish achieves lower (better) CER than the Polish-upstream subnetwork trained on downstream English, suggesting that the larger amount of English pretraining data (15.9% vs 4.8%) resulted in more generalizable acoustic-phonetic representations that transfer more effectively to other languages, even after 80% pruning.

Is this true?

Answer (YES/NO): YES